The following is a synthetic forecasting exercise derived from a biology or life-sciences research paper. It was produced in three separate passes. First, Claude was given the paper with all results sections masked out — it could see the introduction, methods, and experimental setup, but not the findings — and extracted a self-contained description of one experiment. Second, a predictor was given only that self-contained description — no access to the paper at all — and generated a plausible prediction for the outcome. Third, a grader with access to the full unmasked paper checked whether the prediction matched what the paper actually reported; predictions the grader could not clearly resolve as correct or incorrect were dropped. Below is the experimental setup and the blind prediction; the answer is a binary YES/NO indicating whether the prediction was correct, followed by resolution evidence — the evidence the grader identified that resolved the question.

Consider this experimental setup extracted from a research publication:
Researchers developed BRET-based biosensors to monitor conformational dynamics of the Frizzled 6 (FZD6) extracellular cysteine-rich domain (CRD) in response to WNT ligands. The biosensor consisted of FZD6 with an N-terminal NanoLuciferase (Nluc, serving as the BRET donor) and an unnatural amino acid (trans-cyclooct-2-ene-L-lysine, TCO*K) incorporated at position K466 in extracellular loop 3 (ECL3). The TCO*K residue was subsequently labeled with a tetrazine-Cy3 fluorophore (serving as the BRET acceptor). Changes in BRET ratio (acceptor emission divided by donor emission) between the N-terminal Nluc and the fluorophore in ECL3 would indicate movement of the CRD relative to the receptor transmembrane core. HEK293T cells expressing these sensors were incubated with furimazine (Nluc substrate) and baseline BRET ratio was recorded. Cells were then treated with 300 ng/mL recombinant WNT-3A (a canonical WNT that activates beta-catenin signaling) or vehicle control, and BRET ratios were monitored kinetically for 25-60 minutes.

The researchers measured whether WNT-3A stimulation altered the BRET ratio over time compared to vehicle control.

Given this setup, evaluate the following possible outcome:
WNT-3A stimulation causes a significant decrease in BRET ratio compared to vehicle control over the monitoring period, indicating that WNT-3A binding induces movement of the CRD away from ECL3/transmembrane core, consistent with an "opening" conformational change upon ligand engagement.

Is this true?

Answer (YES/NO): NO